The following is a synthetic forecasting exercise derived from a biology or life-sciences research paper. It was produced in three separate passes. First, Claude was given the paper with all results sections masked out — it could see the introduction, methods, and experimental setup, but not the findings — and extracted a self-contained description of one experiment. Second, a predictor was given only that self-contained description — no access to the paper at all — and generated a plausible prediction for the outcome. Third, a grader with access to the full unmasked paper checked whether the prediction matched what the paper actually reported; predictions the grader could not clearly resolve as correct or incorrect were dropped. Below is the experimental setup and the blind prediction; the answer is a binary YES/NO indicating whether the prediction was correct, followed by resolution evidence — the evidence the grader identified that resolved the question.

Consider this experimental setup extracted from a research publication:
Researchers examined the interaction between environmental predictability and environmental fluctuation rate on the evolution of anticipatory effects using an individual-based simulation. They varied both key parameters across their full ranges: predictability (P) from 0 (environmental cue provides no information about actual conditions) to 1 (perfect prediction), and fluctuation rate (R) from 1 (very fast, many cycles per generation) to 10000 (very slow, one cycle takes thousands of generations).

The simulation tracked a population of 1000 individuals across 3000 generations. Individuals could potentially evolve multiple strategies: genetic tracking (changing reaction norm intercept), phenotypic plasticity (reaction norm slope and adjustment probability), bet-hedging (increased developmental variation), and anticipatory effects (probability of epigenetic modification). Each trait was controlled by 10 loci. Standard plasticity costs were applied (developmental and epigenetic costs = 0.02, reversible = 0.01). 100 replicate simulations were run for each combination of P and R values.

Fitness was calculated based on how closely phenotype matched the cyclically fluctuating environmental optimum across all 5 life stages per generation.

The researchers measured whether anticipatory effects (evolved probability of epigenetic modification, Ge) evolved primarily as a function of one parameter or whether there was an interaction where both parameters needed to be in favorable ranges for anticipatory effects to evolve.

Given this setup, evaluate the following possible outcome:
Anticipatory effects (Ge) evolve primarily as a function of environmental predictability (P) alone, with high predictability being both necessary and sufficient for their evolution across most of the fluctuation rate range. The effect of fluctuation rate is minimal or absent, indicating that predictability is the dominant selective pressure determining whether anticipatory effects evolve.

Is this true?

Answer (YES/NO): NO